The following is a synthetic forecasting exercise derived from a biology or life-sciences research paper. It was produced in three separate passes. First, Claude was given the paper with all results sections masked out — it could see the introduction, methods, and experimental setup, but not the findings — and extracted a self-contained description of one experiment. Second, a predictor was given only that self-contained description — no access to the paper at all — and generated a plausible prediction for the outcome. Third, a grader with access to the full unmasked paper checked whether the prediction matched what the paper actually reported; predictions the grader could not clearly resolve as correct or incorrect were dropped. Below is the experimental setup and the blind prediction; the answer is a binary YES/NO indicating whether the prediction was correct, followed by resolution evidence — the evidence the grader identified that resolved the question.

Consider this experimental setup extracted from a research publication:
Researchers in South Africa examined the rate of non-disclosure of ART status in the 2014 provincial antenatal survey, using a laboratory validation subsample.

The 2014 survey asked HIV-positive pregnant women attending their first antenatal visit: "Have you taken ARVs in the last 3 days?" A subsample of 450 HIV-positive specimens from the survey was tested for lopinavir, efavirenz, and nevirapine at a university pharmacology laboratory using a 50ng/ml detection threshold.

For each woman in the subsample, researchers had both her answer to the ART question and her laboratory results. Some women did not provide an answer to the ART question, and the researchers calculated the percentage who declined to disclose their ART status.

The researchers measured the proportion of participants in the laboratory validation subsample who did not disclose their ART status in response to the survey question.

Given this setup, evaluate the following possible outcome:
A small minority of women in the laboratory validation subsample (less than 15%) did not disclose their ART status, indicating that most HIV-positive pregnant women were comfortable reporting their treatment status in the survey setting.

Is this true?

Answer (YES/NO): YES